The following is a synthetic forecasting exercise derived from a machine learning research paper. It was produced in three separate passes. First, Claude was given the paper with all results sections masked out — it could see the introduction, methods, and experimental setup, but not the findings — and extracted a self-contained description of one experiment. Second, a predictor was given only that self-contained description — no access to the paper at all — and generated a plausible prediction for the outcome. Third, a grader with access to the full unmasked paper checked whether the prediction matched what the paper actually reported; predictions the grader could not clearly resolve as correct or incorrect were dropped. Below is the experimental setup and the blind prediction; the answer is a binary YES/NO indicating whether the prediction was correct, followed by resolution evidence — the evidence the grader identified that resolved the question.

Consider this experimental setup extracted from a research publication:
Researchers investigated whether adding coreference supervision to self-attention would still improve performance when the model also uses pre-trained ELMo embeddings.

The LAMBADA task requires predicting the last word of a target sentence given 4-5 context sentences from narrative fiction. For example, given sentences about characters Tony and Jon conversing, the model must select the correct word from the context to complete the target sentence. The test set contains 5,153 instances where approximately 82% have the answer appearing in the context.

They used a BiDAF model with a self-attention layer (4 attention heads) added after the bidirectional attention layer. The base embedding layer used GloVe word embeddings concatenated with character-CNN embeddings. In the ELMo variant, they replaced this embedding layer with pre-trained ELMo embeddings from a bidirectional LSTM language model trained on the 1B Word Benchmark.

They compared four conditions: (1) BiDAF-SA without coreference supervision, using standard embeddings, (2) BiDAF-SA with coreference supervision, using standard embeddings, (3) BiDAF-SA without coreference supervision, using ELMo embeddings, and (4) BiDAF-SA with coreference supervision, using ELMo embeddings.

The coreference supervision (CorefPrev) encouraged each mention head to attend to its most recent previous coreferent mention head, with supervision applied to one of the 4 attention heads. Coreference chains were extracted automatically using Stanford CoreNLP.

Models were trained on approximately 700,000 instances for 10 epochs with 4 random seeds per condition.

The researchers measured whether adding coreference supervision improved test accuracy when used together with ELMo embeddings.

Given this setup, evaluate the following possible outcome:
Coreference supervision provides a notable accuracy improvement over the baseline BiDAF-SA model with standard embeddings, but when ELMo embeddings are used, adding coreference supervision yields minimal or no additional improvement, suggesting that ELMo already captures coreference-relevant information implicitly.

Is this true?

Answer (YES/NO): NO